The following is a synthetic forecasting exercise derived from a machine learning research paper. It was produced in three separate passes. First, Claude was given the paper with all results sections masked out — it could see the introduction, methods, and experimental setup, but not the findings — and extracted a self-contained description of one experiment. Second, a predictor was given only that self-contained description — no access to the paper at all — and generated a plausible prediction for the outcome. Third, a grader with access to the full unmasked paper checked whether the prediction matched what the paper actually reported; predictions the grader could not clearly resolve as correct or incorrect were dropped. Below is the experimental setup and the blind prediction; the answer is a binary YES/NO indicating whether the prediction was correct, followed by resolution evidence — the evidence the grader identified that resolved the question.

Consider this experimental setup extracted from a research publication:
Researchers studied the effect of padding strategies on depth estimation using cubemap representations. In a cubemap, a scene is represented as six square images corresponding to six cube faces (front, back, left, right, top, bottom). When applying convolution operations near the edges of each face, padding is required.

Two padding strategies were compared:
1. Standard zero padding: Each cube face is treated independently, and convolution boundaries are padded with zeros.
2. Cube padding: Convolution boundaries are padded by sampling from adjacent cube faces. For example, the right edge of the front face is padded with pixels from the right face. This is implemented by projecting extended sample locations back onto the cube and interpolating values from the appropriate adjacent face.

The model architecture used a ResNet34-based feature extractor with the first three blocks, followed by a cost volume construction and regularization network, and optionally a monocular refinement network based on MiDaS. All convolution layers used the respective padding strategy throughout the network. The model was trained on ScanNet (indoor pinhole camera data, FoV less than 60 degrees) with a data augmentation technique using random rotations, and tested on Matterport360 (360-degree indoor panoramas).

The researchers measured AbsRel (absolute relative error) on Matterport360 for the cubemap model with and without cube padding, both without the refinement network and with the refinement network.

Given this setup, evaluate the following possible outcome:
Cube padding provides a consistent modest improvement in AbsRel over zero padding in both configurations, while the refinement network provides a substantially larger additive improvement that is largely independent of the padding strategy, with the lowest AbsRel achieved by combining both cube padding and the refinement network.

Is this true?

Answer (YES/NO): NO